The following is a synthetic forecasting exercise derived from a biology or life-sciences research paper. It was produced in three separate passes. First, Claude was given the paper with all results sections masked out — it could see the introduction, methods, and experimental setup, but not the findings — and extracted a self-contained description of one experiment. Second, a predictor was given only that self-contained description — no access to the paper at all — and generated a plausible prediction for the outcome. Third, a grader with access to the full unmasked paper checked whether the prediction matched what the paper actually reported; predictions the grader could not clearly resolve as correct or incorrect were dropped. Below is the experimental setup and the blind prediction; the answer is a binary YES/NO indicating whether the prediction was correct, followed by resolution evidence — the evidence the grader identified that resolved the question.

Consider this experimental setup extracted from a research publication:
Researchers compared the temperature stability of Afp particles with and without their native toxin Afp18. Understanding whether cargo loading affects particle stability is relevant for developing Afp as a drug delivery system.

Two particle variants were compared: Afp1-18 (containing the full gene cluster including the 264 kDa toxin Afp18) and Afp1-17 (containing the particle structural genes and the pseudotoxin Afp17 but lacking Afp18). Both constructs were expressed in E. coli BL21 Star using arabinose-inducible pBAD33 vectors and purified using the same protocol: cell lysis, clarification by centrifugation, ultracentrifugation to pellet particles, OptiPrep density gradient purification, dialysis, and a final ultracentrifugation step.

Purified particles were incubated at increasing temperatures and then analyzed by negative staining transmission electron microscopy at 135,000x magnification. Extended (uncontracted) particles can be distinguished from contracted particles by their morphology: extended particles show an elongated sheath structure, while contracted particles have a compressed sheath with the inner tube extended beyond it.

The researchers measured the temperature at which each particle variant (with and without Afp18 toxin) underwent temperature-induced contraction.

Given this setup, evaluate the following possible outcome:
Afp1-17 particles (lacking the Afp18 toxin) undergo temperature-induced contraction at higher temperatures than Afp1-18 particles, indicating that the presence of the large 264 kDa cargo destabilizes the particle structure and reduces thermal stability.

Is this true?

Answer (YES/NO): NO